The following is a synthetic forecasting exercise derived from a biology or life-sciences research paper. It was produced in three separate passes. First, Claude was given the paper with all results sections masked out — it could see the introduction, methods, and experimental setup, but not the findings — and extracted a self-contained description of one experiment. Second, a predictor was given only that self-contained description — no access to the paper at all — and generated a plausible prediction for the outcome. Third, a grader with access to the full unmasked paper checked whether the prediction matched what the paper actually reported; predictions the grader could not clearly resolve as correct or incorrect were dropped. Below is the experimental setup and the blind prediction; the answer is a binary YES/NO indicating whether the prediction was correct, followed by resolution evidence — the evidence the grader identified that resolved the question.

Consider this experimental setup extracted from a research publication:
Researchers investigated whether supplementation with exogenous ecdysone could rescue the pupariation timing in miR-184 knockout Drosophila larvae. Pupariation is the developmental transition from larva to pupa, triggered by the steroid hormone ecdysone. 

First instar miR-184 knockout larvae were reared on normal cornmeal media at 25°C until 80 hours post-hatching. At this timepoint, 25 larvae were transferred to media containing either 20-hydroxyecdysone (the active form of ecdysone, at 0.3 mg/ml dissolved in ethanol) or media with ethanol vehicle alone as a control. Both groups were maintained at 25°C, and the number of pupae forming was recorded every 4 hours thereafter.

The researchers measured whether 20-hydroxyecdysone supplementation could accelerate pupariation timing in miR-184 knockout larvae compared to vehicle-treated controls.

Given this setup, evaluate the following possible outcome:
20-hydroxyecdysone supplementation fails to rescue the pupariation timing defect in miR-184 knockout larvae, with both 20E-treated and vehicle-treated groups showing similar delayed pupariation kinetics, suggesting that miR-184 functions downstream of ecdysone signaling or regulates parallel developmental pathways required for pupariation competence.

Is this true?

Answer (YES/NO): NO